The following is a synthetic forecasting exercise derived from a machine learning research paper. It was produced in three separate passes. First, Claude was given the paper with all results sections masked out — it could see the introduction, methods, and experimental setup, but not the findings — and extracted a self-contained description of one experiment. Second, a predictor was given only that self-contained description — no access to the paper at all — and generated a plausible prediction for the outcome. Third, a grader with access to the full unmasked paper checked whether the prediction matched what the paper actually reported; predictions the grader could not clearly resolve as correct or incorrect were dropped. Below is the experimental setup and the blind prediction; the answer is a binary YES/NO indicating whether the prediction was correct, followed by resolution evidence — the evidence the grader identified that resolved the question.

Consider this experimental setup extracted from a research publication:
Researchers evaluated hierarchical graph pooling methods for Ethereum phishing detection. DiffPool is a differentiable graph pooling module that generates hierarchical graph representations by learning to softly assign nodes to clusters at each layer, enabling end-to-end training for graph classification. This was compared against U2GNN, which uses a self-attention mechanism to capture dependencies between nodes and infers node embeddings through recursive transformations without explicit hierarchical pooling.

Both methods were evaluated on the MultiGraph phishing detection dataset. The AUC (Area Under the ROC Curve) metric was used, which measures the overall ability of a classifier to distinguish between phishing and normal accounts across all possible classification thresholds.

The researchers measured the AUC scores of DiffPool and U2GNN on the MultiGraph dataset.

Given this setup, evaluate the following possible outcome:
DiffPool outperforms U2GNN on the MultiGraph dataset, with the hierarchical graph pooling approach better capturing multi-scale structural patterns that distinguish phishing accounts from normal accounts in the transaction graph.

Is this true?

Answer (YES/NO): YES